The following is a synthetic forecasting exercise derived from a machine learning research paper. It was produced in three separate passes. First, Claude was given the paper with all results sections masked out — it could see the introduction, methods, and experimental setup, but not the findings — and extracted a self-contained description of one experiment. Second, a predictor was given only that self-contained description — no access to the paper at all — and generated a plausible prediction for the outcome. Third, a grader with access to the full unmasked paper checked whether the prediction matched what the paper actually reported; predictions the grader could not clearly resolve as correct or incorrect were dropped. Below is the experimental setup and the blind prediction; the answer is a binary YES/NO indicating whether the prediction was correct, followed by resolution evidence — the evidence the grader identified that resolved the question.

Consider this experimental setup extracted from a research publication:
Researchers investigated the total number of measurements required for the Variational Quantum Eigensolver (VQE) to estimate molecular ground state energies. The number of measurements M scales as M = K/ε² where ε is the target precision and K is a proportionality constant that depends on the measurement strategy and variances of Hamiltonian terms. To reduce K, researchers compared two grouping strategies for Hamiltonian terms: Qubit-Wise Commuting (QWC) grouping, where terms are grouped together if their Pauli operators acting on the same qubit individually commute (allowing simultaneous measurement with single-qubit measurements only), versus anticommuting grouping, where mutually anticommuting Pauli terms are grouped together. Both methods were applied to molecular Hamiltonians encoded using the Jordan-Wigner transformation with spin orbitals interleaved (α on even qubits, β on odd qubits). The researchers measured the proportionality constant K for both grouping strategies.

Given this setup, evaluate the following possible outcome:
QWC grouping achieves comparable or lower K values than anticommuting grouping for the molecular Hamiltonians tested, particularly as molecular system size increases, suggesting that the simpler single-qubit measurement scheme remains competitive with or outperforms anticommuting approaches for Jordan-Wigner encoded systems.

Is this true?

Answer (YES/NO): YES